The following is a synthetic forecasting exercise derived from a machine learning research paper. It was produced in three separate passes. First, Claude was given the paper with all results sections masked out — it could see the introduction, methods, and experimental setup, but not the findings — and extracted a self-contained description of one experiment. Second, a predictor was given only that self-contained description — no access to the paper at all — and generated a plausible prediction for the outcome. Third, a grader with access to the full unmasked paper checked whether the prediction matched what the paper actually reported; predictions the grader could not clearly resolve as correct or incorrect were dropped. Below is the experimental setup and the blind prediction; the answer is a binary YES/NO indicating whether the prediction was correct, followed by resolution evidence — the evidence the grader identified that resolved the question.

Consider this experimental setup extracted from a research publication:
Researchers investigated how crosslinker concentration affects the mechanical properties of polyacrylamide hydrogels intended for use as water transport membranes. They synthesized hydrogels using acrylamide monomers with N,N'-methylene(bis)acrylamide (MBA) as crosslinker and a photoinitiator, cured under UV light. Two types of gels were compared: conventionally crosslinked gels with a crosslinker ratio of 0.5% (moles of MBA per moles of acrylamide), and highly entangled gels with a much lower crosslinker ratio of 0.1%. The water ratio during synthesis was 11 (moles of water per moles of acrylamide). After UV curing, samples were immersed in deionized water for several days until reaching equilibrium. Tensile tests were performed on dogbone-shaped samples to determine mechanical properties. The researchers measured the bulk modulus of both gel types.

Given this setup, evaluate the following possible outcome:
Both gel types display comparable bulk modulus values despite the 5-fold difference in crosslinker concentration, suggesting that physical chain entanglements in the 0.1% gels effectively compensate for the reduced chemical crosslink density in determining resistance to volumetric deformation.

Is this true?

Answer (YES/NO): NO